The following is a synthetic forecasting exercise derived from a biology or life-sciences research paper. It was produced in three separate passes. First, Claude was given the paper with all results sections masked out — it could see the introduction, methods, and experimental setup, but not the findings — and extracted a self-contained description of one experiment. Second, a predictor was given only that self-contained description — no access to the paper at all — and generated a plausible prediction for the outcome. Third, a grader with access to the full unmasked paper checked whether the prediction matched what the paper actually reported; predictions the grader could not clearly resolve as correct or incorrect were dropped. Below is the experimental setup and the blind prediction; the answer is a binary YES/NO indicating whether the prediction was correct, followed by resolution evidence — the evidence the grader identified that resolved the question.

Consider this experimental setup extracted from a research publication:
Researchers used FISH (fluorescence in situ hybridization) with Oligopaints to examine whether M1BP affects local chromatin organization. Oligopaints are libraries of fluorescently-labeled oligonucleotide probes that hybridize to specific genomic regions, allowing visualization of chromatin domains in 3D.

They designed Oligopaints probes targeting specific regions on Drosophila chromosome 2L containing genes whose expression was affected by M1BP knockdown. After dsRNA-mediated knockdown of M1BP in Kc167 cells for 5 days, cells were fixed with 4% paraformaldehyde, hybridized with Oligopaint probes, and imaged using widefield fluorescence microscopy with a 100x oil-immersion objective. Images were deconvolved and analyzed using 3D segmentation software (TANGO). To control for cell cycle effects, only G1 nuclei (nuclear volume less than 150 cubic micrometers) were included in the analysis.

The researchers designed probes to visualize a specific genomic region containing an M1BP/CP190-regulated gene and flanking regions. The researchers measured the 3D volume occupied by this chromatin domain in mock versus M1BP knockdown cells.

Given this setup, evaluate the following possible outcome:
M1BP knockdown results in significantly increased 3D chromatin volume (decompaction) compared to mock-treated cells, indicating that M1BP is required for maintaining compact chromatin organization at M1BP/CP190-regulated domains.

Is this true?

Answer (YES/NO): NO